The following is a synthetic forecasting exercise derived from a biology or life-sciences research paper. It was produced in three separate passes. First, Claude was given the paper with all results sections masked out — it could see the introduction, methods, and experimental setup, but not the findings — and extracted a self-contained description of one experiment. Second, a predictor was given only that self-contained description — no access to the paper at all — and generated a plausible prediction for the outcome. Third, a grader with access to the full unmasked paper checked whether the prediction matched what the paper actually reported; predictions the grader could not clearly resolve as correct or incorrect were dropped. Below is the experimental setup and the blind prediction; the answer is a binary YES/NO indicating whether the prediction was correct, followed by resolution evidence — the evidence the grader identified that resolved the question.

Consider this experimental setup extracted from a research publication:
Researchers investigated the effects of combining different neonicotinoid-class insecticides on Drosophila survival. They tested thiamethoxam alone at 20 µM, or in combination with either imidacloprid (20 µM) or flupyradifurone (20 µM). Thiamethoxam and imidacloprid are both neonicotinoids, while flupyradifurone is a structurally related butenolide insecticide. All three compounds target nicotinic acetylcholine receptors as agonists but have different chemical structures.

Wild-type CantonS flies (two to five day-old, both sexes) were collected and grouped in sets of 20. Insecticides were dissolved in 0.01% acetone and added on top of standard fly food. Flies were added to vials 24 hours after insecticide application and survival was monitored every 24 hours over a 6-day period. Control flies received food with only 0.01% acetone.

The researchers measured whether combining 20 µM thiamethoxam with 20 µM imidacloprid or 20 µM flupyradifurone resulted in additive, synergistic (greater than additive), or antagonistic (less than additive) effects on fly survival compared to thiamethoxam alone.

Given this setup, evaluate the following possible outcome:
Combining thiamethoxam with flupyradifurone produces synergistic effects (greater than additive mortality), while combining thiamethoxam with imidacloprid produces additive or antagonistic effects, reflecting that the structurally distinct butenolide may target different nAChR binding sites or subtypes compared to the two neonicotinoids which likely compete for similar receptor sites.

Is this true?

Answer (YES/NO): NO